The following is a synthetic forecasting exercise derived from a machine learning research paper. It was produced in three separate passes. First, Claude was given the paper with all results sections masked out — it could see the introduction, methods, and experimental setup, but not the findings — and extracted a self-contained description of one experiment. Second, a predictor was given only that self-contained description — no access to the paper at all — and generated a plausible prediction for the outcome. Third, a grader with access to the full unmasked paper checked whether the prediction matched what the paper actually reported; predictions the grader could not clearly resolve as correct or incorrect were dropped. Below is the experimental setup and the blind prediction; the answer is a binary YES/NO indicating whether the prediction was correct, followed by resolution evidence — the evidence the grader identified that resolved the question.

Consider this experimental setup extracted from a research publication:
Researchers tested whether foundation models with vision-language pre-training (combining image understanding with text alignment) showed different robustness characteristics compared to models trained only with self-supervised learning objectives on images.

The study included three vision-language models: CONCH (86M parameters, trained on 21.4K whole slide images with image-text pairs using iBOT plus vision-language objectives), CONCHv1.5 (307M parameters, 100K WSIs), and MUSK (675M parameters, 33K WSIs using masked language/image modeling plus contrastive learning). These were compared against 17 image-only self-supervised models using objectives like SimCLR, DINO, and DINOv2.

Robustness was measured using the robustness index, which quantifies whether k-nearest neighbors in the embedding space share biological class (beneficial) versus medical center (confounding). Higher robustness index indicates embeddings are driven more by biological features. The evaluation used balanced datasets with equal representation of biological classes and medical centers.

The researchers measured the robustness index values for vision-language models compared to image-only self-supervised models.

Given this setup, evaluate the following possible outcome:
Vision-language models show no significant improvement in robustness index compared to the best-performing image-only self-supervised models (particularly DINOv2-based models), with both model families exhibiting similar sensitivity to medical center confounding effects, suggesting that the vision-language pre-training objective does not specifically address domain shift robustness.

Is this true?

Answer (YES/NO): NO